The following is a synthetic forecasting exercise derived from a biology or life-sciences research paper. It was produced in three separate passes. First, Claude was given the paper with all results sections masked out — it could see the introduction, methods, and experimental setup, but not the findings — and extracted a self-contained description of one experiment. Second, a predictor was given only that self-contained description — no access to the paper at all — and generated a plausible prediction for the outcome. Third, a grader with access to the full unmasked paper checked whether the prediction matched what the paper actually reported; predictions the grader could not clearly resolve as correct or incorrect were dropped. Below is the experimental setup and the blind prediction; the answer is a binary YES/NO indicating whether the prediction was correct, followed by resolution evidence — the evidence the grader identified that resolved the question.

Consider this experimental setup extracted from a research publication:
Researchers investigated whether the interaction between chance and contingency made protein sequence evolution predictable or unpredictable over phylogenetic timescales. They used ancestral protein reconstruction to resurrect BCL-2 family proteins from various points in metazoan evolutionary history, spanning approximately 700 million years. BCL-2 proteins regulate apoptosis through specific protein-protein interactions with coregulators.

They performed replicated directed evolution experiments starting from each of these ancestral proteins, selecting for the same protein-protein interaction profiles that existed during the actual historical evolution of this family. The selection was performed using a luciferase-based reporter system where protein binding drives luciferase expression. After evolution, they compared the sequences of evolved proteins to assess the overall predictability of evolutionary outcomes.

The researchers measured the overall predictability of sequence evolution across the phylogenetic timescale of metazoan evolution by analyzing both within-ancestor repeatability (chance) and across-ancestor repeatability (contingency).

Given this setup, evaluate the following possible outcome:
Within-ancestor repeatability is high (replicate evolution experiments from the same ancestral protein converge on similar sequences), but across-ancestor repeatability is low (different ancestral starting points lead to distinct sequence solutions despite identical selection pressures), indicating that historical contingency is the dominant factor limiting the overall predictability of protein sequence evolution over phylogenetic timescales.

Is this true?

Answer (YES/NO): NO